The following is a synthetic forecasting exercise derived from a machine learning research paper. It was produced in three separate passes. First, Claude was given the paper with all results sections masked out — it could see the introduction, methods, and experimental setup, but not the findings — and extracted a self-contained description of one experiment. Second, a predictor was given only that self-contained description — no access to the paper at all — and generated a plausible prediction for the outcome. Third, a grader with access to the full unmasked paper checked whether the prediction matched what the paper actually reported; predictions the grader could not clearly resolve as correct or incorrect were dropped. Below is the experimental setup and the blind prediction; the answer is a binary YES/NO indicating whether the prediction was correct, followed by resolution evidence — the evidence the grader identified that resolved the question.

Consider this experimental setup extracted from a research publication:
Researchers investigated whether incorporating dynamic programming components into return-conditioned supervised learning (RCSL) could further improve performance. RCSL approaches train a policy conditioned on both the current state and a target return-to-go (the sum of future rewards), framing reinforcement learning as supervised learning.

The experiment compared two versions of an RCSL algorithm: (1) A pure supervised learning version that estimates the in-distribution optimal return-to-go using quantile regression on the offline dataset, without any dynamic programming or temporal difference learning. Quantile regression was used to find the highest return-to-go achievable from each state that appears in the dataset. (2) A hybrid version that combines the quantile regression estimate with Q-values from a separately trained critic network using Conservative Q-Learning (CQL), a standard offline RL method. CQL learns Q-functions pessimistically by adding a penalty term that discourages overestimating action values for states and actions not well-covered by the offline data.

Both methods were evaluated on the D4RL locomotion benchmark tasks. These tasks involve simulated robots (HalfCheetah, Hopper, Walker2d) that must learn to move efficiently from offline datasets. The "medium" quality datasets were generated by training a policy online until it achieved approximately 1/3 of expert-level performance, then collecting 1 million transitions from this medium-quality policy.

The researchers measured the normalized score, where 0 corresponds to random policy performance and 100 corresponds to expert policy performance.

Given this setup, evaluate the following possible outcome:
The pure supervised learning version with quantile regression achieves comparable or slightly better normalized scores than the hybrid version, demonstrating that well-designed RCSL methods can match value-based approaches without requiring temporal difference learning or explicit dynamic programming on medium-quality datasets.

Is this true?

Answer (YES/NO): NO